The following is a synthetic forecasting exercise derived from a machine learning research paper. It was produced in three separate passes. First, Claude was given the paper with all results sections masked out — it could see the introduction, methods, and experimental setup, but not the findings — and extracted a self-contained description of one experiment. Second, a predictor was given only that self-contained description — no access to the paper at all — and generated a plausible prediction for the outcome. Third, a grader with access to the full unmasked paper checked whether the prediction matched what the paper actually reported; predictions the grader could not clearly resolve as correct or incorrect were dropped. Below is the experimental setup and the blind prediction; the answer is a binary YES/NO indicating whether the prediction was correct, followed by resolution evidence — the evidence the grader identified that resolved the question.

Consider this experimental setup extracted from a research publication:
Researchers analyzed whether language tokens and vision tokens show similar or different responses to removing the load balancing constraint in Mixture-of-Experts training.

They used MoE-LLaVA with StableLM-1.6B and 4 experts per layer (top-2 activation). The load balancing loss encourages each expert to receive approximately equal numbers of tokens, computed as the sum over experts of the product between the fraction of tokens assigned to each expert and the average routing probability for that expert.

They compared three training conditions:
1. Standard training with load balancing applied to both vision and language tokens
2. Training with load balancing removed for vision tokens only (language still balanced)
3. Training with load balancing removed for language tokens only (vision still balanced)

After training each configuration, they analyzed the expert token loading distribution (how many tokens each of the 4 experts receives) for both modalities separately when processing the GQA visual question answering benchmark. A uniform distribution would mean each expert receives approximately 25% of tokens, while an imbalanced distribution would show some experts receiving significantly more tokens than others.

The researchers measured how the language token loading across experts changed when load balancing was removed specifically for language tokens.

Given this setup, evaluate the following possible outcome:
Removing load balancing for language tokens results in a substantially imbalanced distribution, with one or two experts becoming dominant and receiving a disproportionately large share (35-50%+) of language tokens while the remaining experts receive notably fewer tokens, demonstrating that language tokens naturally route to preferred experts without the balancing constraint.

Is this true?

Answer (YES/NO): NO